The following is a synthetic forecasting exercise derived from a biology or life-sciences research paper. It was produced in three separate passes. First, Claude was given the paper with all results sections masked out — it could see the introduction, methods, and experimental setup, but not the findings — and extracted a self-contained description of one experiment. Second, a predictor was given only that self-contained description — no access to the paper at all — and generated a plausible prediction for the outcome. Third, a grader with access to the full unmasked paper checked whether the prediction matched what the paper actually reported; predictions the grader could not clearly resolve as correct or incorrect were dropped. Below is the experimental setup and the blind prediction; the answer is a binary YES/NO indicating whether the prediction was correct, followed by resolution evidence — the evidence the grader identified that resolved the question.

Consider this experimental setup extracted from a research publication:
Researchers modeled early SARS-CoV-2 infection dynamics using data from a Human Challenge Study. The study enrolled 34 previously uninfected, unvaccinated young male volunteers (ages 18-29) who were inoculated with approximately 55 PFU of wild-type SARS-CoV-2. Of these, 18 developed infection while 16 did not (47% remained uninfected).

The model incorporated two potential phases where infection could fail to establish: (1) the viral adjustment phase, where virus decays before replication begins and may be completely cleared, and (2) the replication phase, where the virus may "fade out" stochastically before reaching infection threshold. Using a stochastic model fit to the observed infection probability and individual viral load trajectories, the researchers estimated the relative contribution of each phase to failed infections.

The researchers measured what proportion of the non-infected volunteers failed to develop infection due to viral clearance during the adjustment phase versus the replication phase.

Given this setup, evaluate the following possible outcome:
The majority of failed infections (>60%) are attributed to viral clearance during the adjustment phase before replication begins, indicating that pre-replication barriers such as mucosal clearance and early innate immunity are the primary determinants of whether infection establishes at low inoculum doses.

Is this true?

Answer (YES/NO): YES